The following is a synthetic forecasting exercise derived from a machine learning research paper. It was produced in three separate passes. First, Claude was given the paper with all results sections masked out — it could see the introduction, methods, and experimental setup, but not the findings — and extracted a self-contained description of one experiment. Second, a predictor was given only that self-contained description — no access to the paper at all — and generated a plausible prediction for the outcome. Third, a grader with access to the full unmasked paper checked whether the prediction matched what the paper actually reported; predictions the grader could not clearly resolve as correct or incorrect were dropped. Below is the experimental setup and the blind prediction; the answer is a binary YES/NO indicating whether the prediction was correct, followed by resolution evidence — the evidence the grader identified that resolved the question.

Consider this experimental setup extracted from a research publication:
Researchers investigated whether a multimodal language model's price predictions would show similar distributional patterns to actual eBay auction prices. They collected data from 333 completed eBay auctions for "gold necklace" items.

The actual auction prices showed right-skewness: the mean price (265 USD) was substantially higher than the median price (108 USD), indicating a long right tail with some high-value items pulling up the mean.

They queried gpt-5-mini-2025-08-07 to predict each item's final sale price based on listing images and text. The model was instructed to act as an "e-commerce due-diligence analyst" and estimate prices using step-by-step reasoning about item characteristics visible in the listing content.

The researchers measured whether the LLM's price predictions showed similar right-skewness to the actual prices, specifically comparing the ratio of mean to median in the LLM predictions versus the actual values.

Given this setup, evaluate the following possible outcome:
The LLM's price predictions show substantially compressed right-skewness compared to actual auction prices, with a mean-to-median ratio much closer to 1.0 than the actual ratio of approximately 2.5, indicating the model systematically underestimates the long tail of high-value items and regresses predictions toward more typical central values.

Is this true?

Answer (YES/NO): YES